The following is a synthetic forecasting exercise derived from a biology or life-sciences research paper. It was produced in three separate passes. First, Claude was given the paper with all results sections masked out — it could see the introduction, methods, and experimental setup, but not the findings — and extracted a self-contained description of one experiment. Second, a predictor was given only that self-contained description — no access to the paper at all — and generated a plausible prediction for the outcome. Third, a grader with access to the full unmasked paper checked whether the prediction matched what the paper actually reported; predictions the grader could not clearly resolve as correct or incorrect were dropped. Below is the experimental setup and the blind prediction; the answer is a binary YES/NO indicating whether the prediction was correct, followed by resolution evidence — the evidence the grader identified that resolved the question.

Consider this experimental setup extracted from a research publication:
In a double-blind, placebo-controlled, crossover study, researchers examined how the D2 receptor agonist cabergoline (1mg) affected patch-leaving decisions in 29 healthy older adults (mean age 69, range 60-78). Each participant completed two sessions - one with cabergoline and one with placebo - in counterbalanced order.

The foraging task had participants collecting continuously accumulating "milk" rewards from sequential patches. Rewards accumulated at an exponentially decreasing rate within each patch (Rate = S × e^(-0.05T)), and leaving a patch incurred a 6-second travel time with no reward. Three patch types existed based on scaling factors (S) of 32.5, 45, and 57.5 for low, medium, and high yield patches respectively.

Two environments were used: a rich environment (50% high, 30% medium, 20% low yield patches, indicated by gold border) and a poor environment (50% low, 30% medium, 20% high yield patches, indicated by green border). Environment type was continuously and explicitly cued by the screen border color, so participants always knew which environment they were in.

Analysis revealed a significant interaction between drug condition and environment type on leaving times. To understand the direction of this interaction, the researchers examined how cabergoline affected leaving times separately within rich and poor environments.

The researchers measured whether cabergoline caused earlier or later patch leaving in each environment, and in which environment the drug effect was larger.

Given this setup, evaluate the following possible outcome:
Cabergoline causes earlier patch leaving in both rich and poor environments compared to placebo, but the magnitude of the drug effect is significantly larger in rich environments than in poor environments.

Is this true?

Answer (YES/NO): NO